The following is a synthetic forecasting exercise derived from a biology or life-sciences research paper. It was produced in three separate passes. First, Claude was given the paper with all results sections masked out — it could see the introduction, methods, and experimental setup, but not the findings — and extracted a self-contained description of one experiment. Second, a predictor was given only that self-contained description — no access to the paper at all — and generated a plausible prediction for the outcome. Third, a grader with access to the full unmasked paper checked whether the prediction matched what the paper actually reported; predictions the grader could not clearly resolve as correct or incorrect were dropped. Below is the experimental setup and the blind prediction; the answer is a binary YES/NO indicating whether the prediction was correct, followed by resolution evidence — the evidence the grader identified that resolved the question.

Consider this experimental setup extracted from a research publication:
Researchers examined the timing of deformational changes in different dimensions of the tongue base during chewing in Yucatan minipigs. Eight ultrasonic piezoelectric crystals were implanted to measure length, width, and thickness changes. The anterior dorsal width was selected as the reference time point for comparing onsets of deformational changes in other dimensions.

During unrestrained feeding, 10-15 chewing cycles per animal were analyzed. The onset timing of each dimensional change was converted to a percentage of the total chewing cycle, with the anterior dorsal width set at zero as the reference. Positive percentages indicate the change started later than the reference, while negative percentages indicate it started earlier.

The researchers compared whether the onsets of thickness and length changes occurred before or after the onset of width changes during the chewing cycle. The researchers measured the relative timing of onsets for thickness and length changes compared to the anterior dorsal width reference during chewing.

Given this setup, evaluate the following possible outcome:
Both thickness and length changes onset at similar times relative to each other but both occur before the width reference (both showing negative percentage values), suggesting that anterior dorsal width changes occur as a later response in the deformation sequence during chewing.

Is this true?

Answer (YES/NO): YES